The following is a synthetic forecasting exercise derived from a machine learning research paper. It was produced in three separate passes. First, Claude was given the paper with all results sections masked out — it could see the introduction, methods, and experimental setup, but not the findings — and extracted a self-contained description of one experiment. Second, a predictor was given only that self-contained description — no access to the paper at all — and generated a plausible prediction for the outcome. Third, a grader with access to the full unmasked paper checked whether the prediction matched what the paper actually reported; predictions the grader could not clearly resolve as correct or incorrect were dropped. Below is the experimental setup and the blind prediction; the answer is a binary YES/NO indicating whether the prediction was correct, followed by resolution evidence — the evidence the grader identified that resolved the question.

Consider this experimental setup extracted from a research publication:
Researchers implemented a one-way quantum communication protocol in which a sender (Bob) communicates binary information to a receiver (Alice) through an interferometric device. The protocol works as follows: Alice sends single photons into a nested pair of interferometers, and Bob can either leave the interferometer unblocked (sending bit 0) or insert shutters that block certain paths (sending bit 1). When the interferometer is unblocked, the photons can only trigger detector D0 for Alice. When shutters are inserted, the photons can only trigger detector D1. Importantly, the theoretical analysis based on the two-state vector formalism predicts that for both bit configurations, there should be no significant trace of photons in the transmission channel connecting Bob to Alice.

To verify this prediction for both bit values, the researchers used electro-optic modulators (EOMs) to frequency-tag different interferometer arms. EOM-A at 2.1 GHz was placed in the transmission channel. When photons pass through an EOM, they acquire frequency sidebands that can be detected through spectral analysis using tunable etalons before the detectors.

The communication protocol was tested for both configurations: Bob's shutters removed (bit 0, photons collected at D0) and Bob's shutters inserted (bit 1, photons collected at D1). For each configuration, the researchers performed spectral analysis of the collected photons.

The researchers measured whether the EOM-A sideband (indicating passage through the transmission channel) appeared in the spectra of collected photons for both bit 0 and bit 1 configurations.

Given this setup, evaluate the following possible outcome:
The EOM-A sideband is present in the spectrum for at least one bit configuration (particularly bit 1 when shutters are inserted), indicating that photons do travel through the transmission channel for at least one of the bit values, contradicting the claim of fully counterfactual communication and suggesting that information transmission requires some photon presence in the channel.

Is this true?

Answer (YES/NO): NO